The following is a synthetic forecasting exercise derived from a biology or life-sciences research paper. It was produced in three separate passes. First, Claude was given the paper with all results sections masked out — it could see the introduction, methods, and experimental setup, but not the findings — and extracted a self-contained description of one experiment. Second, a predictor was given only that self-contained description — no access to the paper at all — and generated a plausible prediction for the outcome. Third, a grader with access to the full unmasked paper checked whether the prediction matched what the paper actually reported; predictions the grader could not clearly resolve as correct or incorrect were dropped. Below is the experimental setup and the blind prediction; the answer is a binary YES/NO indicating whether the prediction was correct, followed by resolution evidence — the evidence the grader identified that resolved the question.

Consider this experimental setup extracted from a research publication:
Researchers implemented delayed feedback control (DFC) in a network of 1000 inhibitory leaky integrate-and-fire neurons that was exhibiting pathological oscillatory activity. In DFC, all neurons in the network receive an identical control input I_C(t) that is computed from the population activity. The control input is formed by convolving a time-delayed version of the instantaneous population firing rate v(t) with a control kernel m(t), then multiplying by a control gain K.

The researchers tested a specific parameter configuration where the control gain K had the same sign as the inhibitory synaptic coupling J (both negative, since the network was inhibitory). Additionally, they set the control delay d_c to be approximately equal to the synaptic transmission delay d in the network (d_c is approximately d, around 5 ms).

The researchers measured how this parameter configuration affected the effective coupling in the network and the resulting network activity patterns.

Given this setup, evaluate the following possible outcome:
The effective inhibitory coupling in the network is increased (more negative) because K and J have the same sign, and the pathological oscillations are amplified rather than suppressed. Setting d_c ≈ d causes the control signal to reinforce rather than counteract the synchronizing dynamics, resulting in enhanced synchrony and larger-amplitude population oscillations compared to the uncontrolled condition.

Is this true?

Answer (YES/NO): YES